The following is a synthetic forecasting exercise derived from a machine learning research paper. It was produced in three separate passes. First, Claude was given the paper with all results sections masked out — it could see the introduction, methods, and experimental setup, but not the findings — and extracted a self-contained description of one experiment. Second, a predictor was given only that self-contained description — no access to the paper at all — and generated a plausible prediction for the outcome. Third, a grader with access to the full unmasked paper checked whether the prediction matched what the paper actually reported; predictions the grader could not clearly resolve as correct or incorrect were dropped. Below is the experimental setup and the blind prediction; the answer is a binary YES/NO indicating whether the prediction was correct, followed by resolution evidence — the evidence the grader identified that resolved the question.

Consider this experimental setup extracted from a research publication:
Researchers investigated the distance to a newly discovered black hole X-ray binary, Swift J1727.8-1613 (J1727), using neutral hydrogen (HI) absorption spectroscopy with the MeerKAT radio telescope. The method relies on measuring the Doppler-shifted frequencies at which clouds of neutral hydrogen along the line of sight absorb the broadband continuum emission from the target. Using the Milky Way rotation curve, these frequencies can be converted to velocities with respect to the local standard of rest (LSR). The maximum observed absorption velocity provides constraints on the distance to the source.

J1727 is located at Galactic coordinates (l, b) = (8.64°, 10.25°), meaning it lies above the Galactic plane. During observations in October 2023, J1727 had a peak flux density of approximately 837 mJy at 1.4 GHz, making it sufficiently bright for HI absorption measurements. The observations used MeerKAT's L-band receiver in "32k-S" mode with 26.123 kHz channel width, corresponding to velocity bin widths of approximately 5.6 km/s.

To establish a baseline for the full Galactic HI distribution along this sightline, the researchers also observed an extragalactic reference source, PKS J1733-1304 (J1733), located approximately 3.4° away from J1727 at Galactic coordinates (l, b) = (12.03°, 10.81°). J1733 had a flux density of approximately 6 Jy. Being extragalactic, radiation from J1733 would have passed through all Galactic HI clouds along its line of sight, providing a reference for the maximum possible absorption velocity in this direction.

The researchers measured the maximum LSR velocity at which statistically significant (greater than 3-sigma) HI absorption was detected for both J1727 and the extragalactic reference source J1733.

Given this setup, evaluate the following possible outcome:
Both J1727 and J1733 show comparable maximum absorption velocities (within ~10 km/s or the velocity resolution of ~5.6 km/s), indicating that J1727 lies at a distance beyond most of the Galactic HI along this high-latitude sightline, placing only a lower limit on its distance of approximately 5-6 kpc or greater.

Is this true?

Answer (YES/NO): NO